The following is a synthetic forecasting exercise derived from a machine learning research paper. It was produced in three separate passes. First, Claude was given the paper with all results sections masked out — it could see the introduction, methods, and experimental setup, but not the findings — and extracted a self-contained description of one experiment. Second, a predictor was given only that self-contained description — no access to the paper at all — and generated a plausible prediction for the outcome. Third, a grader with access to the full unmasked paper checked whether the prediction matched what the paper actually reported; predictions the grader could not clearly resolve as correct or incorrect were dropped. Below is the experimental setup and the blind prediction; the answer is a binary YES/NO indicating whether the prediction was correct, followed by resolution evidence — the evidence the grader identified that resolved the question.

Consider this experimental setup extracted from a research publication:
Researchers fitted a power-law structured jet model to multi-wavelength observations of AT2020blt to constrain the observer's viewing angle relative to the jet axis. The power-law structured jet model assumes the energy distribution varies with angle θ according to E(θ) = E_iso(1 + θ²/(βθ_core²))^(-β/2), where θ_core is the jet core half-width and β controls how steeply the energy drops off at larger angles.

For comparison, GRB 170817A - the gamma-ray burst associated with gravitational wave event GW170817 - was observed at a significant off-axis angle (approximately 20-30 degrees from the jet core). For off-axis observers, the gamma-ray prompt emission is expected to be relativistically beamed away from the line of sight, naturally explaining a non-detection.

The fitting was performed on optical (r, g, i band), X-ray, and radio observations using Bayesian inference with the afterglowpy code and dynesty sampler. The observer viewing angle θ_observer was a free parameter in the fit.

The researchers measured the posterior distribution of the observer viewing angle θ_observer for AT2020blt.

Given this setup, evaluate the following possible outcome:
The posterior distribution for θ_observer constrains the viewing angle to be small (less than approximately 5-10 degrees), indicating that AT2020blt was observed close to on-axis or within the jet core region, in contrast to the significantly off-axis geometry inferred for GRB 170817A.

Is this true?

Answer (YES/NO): YES